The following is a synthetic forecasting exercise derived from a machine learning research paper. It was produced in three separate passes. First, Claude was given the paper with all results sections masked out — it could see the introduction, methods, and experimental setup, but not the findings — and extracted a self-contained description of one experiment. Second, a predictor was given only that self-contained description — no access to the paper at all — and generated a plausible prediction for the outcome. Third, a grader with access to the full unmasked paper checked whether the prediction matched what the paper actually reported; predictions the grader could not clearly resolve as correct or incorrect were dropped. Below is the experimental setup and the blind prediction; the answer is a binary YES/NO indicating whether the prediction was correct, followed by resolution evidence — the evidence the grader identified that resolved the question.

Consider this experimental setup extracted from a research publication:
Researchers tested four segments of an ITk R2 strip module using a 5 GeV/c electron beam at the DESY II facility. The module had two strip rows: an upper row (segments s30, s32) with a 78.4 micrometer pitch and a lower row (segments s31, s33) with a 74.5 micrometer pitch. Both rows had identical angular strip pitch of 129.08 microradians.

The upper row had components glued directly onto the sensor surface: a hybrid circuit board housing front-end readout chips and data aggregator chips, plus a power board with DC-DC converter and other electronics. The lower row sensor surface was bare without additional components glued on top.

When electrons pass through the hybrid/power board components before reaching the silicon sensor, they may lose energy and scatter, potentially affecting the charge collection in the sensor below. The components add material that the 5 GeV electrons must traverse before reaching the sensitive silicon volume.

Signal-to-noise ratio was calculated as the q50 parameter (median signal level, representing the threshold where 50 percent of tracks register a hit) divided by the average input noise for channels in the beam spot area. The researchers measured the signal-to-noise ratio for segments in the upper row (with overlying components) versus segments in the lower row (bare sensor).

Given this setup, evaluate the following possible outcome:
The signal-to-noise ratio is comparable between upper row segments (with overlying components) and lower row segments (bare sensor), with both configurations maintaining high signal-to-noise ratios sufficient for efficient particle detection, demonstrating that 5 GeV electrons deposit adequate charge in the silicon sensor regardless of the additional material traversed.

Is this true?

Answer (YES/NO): YES